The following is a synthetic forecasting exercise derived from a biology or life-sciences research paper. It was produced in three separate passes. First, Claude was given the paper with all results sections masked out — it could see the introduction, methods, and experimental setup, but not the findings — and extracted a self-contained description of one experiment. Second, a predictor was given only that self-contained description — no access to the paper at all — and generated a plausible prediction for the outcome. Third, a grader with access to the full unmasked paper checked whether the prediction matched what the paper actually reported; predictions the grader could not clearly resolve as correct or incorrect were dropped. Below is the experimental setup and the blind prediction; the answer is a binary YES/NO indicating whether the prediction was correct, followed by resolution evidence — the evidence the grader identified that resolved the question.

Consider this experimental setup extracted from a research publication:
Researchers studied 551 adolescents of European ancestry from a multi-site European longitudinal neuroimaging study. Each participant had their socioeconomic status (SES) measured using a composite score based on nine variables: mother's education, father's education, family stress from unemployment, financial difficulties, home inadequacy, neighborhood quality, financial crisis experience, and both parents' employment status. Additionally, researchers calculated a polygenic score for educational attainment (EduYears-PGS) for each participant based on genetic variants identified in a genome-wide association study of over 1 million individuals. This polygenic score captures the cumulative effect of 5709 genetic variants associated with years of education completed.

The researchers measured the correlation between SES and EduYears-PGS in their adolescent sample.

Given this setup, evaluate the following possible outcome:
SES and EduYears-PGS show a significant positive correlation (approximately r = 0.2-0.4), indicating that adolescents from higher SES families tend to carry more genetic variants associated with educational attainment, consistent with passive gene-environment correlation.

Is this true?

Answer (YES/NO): YES